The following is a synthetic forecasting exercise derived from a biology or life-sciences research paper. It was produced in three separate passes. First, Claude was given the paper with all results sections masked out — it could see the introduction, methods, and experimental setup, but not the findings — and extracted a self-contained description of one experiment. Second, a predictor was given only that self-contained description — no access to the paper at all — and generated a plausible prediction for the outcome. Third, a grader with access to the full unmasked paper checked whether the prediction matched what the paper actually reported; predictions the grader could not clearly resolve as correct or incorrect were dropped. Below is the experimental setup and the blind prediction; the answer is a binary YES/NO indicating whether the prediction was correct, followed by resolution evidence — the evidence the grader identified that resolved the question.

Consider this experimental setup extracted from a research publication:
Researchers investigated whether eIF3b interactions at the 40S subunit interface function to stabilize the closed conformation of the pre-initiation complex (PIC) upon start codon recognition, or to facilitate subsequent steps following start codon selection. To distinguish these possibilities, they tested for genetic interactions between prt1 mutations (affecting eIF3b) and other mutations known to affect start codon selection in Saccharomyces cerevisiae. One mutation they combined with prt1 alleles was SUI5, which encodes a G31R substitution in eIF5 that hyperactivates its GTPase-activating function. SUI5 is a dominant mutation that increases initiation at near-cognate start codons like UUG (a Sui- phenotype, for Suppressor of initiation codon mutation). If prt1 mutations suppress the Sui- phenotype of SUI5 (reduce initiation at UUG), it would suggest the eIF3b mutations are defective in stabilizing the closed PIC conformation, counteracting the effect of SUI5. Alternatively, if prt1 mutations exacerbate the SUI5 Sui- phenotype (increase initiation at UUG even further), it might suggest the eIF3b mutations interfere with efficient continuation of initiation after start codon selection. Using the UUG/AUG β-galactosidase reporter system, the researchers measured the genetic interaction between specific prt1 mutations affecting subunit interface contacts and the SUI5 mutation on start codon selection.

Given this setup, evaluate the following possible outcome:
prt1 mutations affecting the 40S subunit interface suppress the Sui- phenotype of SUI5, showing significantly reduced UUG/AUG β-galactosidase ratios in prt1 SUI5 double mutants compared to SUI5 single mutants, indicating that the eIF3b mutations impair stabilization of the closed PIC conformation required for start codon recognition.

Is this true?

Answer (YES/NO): YES